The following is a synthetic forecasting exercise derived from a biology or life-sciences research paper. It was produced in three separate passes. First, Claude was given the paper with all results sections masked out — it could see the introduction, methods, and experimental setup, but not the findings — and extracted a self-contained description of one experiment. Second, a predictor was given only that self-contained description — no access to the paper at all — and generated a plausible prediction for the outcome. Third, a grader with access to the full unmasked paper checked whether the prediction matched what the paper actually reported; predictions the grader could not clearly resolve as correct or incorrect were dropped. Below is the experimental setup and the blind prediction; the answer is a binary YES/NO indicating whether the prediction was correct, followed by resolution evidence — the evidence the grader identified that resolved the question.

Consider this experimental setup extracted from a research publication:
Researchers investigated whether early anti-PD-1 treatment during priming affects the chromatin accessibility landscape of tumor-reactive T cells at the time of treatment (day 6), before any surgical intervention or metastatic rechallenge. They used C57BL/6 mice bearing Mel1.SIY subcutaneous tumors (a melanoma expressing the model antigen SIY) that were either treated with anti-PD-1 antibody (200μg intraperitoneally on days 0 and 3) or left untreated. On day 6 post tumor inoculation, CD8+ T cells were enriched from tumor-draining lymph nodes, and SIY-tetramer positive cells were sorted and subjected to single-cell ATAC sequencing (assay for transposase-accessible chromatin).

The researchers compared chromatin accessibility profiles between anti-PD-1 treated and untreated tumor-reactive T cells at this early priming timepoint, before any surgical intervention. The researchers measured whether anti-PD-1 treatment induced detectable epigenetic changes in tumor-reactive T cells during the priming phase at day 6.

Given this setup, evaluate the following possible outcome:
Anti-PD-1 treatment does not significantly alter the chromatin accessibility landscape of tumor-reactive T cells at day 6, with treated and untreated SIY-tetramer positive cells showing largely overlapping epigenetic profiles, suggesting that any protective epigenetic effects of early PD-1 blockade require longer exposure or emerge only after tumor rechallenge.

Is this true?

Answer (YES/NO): NO